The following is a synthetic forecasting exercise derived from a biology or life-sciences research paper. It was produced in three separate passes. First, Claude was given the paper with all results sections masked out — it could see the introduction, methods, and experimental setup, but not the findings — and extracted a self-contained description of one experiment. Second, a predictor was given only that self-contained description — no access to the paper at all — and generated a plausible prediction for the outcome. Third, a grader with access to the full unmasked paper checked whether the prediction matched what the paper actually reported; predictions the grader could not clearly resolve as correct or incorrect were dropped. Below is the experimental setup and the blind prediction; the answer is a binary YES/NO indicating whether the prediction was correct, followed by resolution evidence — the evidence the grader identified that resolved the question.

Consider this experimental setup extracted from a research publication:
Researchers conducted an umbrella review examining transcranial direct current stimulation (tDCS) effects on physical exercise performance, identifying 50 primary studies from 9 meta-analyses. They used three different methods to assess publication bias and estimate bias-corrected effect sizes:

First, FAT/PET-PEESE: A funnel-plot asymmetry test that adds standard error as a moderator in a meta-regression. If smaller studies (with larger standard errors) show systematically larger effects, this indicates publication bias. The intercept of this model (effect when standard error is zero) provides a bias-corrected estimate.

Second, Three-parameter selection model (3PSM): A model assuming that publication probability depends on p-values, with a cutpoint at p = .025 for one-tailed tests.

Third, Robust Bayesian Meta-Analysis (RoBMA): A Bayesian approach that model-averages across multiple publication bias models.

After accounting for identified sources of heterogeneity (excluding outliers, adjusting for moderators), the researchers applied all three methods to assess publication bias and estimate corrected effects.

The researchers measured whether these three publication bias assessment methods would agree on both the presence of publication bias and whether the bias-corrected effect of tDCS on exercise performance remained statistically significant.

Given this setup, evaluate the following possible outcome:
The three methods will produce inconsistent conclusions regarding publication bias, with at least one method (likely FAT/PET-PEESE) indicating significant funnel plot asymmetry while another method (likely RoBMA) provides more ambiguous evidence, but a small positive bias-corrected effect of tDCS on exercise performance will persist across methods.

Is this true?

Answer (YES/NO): NO